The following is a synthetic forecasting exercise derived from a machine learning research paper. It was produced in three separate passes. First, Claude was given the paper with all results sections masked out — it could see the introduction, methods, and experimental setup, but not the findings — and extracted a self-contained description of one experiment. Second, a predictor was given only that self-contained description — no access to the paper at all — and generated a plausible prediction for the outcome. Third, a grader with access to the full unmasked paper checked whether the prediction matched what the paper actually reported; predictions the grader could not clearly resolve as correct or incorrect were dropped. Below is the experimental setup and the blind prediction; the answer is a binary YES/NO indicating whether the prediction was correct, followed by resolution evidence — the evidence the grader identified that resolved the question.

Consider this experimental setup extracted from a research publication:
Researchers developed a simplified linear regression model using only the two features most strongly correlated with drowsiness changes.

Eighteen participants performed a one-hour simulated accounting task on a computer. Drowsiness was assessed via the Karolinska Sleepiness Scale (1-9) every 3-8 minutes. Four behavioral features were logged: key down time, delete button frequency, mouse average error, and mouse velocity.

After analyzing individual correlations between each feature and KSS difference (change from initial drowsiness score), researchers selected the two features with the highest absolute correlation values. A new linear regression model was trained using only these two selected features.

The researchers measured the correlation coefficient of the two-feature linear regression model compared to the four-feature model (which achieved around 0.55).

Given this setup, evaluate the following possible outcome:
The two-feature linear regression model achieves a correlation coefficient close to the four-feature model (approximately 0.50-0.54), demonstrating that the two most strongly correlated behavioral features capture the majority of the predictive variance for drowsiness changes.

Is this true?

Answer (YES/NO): YES